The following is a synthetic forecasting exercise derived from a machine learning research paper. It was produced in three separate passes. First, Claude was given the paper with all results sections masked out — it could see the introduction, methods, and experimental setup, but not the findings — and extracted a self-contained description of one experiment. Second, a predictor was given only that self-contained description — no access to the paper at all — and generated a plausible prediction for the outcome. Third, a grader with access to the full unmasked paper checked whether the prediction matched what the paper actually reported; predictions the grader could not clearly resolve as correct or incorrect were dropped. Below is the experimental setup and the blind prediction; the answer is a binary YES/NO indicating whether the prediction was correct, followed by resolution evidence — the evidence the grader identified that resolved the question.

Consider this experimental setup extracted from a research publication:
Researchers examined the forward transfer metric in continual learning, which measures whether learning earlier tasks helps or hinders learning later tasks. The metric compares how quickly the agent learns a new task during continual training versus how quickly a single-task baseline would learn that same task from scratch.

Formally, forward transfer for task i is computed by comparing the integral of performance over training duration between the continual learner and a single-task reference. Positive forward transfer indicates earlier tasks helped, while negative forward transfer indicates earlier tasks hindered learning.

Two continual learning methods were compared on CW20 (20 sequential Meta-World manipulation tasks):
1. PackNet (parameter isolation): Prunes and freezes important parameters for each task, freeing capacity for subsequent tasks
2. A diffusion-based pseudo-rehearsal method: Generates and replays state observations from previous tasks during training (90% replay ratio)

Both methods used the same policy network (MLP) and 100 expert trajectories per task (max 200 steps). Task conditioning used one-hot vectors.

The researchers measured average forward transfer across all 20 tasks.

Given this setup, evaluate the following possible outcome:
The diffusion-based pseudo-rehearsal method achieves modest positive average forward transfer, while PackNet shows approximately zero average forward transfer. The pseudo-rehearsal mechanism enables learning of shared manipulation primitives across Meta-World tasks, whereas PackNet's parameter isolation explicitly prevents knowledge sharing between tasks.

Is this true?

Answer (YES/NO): NO